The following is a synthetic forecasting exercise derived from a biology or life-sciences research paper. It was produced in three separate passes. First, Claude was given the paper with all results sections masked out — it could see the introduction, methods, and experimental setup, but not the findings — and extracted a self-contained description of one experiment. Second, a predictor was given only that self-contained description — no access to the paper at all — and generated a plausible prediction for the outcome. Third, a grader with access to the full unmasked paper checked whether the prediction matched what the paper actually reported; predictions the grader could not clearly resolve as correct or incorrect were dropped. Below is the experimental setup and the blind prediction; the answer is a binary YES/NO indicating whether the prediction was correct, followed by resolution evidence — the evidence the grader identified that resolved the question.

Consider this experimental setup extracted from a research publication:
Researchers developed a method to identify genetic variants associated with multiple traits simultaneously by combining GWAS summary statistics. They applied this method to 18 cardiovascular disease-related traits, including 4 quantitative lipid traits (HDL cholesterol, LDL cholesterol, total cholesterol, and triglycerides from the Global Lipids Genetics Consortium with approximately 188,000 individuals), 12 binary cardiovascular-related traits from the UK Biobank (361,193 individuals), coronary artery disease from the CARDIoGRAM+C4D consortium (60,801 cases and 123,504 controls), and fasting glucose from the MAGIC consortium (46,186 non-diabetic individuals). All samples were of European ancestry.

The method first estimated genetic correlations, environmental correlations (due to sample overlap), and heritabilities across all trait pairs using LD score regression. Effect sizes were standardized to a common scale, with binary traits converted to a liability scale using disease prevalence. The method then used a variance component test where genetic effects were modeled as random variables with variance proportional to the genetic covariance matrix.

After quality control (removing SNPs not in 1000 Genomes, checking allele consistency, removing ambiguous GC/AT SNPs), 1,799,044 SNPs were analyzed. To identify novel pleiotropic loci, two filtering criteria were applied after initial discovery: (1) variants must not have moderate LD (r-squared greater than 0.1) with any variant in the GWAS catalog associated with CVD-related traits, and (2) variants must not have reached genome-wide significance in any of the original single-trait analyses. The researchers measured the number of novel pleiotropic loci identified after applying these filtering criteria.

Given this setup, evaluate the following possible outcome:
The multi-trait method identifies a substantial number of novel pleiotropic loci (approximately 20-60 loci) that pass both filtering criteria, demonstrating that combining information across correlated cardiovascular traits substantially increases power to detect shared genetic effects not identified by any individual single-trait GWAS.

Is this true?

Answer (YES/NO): YES